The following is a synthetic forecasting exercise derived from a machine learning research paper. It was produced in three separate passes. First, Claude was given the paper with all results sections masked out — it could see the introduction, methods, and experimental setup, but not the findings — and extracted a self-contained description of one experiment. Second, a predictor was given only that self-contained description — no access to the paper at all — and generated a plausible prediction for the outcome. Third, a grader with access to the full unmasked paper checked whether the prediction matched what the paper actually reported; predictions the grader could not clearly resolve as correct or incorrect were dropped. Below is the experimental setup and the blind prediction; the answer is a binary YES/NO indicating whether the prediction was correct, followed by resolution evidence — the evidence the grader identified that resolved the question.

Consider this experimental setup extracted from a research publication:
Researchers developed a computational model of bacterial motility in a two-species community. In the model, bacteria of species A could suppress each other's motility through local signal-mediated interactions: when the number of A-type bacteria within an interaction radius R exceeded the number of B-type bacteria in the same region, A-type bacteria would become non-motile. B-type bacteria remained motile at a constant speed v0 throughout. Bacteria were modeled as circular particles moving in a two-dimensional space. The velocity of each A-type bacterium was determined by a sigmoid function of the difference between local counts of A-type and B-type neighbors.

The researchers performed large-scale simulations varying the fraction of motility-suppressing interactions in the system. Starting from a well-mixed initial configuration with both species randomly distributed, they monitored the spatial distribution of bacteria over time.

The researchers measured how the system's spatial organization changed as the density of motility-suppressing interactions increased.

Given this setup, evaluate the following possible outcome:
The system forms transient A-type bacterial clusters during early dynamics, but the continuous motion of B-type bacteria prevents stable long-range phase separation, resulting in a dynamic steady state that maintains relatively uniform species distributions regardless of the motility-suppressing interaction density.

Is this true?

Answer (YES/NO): NO